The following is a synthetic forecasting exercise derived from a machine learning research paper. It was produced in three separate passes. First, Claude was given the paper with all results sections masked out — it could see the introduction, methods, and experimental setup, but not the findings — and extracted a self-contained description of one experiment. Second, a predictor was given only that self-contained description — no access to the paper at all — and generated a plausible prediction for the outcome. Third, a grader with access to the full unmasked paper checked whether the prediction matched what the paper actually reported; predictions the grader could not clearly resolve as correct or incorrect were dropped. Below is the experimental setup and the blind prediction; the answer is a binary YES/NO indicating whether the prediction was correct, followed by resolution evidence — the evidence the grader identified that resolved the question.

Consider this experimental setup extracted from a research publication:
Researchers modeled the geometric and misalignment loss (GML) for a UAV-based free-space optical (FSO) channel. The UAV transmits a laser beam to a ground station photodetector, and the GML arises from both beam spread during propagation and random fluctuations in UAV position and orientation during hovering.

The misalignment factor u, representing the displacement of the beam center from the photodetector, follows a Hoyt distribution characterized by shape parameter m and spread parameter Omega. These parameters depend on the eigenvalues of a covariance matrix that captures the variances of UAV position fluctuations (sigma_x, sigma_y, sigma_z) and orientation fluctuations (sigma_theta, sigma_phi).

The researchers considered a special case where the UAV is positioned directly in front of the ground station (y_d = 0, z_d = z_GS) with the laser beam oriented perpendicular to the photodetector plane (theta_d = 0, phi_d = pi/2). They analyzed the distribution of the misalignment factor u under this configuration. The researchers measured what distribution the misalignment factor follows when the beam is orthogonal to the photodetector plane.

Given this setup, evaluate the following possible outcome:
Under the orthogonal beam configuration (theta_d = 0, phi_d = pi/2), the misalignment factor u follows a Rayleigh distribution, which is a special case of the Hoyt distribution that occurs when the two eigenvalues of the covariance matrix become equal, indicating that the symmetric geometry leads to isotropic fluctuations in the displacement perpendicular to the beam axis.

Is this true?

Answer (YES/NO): YES